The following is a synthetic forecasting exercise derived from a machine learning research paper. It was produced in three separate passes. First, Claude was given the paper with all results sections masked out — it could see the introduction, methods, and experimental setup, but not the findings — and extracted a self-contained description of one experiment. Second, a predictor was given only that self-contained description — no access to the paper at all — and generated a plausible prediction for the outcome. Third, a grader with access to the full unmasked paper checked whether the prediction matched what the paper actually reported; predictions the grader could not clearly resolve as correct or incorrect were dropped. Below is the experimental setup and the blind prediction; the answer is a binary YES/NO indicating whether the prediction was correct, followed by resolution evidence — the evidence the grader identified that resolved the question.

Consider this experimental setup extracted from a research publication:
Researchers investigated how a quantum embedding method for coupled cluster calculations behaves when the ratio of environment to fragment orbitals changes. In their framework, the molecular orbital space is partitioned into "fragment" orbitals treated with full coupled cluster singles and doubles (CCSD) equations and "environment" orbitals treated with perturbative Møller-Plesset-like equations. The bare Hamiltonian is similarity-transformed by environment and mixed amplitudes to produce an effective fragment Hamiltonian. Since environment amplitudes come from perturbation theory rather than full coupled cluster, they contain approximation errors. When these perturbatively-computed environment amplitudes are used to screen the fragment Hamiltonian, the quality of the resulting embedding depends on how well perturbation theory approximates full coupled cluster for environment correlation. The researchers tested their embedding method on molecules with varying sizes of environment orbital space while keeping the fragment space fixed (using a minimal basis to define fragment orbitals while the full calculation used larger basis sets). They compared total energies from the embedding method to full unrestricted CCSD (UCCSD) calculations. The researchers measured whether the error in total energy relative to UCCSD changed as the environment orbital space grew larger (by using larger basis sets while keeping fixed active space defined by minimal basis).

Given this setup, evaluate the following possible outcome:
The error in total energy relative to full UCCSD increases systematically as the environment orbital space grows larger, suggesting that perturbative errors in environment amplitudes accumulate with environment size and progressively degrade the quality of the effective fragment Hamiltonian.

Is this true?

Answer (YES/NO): NO